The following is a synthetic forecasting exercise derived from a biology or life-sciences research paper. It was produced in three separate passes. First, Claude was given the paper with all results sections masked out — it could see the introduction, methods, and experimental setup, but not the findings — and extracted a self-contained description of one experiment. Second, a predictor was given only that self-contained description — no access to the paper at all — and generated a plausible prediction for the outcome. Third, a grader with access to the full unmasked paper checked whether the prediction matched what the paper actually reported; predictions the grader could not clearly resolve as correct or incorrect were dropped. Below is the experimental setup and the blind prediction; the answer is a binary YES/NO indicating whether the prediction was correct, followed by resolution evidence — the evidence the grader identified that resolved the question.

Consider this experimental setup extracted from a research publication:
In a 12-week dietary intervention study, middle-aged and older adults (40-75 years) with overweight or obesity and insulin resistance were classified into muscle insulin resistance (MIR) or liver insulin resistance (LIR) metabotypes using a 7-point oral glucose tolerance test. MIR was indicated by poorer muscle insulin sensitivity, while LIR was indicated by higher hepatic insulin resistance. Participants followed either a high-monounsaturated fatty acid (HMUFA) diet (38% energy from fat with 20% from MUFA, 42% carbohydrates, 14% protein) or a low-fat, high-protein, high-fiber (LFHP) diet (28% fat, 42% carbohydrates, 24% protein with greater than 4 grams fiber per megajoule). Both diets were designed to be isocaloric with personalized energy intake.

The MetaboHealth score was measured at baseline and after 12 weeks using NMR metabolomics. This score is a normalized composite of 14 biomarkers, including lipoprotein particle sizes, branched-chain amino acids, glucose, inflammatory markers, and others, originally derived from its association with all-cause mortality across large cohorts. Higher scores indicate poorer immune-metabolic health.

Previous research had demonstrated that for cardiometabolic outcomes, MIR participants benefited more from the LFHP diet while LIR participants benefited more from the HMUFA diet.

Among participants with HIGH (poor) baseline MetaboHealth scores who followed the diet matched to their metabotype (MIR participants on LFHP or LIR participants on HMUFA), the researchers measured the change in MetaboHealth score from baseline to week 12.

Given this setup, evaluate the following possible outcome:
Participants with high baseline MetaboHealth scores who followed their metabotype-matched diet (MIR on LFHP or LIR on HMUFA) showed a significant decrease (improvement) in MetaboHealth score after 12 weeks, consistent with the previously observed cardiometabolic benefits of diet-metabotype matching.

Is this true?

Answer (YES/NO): NO